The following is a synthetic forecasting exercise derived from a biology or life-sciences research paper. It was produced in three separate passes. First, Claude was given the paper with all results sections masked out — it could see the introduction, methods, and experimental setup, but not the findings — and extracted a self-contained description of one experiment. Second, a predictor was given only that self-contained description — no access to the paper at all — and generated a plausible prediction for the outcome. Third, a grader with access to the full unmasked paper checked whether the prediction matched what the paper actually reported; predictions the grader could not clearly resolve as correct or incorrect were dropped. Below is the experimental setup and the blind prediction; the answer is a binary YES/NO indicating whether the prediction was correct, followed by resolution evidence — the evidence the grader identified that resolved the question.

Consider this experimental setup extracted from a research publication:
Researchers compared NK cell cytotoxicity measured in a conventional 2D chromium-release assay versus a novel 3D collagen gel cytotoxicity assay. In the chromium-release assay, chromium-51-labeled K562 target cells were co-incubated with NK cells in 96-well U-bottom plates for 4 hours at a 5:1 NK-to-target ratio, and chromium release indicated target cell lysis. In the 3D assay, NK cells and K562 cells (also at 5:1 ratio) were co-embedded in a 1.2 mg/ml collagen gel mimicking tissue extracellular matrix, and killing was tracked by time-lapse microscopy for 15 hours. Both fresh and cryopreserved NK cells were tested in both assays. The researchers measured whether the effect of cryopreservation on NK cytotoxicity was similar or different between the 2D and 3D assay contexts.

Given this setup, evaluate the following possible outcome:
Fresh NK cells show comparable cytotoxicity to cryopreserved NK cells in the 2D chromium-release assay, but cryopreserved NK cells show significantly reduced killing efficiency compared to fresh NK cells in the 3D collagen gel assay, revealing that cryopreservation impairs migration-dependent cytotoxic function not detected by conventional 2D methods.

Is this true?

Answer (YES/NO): NO